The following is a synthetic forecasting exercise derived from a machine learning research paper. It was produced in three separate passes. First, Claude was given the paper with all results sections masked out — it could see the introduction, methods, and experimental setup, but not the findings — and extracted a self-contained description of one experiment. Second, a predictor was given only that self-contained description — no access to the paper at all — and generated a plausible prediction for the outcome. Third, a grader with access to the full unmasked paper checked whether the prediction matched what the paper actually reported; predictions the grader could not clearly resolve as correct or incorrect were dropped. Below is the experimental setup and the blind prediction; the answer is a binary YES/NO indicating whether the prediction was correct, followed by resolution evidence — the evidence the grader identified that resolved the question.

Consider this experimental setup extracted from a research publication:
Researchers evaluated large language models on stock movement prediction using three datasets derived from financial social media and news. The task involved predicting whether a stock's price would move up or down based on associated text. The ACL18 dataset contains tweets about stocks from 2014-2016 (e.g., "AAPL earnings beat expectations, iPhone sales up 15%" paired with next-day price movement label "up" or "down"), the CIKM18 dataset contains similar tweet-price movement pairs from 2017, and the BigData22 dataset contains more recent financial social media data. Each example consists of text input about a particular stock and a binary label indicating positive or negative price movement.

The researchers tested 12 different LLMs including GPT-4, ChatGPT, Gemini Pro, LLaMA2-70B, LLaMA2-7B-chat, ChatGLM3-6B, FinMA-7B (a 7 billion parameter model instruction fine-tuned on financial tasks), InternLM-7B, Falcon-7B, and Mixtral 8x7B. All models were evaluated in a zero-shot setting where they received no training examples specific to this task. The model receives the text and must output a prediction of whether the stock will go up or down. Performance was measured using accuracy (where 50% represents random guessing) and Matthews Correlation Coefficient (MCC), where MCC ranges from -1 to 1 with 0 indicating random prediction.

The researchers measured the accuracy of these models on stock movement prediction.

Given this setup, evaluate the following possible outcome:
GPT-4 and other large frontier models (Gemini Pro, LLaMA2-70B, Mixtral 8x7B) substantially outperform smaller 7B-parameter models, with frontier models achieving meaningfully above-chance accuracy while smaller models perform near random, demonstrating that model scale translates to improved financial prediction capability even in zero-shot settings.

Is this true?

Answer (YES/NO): NO